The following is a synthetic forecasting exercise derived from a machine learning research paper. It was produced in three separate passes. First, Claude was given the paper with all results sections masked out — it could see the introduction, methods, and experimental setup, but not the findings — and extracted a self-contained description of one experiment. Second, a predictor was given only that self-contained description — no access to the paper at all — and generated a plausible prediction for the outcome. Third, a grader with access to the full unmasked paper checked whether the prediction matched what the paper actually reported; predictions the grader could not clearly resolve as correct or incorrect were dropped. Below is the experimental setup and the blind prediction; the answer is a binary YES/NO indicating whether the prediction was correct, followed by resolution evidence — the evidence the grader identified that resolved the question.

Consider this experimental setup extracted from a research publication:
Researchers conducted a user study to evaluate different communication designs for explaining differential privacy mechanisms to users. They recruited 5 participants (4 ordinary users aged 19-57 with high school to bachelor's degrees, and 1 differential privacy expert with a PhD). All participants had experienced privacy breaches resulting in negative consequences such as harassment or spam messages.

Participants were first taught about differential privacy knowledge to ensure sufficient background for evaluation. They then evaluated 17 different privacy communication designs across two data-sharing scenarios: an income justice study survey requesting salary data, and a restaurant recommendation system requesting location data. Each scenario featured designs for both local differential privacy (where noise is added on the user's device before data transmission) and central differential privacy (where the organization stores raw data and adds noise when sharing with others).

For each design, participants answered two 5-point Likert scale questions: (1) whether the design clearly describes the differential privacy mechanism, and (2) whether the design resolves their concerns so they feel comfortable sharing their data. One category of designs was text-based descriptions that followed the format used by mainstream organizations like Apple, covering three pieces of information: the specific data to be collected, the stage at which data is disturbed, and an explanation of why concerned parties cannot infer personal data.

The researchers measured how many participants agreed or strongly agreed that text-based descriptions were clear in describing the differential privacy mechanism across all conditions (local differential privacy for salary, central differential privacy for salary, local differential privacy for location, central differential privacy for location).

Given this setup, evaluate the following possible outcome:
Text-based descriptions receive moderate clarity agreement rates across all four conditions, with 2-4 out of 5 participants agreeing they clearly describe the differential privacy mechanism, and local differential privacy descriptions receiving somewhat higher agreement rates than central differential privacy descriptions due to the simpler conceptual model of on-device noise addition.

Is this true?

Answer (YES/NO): NO